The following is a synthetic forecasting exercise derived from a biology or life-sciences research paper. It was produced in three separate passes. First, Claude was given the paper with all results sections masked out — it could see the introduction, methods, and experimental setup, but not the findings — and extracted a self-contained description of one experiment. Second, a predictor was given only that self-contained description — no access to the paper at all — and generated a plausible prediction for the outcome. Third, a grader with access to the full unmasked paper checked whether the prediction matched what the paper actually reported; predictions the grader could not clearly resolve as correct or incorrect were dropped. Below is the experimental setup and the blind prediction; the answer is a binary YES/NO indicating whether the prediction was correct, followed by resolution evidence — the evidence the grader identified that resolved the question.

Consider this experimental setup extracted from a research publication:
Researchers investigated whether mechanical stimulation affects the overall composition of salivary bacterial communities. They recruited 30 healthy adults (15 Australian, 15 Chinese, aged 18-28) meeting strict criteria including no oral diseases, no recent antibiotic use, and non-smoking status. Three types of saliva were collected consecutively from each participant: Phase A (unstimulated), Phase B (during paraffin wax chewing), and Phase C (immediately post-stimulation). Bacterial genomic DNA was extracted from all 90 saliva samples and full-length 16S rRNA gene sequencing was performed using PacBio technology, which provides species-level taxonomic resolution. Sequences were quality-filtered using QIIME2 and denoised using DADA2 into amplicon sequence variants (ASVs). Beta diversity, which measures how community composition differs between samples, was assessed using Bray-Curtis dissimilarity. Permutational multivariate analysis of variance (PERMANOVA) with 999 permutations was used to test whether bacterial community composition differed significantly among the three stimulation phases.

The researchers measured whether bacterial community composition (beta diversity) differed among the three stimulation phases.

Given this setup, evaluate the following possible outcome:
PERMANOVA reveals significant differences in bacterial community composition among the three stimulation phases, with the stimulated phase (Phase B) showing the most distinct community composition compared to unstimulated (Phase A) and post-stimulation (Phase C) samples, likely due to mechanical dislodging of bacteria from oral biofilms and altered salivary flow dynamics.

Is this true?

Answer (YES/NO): NO